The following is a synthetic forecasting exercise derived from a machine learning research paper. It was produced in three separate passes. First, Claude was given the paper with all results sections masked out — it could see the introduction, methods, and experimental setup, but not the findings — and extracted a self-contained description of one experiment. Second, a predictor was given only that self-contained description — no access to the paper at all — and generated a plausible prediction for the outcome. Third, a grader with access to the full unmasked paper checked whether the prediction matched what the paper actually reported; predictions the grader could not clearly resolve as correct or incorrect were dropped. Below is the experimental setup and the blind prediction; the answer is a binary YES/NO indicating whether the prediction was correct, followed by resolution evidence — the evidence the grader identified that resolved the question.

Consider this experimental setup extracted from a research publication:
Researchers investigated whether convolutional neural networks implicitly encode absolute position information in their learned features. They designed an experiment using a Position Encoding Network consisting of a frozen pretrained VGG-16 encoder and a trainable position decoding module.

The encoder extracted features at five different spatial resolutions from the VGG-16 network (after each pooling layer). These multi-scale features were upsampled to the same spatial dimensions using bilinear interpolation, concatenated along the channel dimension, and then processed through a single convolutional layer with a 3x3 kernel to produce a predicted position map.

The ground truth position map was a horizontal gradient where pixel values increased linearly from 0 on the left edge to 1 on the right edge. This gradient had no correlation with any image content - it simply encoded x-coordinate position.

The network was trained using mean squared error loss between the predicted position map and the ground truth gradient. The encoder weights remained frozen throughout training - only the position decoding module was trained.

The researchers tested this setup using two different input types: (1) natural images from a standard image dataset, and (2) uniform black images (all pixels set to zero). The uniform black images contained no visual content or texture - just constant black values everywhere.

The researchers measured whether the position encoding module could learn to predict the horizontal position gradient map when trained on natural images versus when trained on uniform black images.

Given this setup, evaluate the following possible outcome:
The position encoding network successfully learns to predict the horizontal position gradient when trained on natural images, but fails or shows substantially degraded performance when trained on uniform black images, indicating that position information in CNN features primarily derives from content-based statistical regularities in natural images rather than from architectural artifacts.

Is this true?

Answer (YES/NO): NO